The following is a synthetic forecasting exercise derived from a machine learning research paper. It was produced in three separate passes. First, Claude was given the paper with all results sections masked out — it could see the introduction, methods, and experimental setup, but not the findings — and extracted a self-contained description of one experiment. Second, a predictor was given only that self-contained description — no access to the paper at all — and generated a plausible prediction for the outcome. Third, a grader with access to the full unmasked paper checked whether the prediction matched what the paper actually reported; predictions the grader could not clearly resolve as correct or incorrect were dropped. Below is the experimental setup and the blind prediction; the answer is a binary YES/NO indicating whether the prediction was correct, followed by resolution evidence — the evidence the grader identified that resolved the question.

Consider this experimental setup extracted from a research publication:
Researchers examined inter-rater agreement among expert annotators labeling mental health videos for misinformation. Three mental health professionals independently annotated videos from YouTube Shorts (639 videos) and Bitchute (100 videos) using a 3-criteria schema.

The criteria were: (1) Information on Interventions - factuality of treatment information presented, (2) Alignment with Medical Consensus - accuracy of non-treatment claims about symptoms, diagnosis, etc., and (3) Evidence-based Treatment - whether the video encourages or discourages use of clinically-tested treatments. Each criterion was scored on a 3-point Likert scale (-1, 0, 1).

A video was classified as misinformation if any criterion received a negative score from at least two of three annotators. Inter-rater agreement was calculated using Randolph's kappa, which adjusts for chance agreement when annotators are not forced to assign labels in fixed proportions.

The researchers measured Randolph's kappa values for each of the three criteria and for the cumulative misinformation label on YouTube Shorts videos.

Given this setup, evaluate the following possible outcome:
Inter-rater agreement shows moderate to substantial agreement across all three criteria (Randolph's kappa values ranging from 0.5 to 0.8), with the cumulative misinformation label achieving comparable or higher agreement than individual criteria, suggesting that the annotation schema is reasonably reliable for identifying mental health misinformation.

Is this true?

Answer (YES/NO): NO